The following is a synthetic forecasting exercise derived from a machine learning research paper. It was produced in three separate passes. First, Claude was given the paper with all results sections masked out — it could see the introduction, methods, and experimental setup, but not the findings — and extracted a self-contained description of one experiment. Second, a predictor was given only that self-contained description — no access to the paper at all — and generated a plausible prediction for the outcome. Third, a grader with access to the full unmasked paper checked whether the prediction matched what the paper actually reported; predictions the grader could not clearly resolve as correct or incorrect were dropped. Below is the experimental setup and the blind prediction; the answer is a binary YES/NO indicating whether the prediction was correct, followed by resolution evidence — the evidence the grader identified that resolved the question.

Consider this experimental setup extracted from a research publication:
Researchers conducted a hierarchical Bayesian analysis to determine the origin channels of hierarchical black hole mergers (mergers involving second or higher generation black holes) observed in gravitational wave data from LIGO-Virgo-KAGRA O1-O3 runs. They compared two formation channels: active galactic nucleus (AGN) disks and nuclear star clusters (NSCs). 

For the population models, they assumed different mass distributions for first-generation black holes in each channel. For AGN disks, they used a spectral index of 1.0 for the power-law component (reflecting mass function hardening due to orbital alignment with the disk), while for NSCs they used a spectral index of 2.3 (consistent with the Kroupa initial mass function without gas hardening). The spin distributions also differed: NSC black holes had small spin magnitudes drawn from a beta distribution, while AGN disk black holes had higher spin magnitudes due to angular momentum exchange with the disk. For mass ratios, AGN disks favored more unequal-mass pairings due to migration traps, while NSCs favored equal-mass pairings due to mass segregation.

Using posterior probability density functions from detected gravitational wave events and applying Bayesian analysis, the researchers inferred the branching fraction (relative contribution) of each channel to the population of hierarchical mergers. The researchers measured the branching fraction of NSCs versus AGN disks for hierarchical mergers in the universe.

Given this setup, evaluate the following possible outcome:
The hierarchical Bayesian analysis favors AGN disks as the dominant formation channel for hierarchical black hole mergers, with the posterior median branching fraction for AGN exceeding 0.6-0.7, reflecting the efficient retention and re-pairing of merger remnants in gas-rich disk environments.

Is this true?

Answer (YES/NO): NO